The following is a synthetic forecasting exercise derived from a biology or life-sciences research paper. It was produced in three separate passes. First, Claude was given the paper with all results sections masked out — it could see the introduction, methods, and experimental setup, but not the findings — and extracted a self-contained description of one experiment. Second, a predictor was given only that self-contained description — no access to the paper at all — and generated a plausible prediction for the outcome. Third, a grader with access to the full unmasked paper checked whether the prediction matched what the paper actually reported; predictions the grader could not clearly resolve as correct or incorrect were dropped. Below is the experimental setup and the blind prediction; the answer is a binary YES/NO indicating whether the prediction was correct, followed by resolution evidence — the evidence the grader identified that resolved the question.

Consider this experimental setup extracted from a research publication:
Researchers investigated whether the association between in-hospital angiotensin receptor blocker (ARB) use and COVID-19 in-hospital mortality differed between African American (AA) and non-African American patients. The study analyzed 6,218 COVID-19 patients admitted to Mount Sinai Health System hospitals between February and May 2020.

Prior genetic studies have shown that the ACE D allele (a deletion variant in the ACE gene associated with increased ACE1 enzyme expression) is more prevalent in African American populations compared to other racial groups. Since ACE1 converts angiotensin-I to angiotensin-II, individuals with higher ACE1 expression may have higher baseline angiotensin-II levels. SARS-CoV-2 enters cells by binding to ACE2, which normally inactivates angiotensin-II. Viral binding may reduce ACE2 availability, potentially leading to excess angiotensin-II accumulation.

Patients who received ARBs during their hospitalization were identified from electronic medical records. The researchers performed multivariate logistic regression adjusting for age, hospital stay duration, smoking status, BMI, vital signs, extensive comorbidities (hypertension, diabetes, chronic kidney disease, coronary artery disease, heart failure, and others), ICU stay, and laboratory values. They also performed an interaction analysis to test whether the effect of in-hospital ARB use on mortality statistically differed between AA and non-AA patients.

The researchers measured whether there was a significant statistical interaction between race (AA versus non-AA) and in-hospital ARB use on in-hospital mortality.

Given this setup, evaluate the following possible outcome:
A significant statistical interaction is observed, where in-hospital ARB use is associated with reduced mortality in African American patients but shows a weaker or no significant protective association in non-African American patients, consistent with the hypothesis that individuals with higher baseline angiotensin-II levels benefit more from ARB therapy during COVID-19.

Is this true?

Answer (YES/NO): NO